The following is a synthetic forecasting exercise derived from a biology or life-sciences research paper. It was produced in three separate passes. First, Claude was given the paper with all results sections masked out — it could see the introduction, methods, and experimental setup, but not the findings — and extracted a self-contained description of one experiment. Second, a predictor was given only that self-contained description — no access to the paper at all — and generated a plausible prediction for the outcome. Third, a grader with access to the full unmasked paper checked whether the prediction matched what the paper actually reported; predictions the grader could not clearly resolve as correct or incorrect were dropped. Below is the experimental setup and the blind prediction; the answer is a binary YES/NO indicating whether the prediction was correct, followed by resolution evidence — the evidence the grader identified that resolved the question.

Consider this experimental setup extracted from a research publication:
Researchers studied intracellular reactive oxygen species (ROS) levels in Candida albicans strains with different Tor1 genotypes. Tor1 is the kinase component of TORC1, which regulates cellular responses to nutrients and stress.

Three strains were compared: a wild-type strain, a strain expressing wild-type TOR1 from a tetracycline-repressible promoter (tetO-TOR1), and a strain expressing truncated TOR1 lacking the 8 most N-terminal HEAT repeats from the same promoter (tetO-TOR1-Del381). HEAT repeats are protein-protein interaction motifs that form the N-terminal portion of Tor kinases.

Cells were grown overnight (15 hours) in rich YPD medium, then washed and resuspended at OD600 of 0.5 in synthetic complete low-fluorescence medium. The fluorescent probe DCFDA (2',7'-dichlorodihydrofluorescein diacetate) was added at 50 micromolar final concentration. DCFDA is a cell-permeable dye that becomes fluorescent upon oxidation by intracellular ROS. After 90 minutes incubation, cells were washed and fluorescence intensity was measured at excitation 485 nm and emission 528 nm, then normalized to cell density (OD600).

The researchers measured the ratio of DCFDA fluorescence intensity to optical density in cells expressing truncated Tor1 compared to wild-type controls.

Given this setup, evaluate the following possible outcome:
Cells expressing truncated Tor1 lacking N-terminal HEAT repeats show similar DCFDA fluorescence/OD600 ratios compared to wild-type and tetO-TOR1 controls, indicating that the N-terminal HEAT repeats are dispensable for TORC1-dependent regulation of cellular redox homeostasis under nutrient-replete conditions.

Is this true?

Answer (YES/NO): NO